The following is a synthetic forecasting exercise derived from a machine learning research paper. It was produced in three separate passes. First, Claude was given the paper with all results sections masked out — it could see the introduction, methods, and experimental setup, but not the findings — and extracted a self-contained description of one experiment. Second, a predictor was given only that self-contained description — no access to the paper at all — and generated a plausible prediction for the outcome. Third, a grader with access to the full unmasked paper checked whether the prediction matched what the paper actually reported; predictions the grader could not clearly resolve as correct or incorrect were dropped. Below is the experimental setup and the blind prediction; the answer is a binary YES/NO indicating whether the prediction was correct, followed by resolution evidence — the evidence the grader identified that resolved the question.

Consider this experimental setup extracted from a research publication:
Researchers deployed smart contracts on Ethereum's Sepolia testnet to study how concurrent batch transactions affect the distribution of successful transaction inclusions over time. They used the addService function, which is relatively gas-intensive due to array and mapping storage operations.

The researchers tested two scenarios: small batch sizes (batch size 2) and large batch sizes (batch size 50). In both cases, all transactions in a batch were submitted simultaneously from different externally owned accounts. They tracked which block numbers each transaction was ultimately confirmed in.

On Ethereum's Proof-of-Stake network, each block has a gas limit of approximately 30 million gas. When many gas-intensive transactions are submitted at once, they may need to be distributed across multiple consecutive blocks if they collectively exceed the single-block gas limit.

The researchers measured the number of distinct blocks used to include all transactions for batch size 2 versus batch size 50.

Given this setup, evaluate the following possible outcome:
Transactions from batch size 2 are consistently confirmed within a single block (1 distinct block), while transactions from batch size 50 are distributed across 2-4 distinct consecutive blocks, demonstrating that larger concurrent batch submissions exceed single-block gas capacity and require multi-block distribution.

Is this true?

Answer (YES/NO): YES